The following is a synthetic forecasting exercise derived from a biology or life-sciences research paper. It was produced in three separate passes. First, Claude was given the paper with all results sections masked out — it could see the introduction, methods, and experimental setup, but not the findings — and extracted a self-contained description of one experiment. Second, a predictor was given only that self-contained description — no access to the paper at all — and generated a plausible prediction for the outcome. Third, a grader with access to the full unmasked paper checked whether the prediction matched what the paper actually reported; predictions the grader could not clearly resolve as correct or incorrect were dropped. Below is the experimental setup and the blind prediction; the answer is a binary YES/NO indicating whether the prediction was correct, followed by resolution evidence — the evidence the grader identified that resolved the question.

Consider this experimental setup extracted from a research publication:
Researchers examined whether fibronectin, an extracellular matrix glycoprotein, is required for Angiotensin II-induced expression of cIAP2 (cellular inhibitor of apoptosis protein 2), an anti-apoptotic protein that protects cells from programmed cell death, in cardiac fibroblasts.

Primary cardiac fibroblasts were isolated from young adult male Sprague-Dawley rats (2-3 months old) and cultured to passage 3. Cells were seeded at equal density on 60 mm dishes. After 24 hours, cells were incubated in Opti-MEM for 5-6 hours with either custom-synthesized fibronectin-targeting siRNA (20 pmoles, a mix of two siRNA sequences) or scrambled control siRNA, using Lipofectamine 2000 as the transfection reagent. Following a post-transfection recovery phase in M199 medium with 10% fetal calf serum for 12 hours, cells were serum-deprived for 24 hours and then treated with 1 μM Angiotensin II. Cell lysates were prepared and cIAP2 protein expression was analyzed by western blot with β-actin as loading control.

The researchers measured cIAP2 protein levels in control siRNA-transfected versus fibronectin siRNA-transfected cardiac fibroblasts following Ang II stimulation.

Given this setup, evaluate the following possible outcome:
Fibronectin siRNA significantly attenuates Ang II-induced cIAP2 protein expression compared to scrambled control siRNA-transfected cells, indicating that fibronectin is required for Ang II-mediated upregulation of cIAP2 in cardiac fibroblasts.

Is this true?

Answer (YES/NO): YES